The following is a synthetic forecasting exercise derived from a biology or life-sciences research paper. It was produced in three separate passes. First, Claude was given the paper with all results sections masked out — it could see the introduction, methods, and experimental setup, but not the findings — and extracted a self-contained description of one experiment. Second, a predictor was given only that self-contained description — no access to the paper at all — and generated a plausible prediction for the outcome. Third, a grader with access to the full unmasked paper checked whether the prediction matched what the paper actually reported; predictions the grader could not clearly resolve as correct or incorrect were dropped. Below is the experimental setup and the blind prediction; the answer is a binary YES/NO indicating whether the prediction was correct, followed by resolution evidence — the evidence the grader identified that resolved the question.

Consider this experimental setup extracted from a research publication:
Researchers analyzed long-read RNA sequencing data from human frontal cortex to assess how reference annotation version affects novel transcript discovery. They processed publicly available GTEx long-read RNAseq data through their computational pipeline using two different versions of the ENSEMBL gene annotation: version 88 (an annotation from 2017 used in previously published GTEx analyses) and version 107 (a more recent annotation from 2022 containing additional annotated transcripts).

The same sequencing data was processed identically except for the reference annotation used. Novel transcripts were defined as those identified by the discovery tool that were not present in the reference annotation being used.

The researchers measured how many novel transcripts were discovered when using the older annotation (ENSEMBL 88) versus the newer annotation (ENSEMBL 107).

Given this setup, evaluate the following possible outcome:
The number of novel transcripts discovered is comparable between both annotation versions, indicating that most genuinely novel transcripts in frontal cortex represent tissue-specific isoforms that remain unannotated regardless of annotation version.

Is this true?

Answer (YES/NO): NO